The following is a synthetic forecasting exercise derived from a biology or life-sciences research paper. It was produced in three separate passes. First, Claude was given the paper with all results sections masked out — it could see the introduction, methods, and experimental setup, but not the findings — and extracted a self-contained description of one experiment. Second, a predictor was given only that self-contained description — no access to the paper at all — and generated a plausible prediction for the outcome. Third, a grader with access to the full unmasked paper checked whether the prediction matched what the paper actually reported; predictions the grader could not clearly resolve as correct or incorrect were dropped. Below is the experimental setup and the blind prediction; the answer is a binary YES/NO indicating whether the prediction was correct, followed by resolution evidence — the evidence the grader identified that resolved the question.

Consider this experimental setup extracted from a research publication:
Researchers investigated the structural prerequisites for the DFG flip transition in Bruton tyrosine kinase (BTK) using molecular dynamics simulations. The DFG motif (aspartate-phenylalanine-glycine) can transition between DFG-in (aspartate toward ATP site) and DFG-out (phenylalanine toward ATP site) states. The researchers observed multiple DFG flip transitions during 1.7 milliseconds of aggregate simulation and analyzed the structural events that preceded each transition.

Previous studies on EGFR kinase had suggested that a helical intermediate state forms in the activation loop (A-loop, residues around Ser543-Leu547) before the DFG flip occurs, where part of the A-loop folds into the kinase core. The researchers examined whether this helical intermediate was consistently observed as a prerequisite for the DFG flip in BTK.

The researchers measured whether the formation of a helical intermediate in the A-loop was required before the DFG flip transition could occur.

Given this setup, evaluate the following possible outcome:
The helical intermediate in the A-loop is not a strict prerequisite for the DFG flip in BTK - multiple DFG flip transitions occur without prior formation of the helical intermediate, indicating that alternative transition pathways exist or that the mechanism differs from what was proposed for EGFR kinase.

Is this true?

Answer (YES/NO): NO